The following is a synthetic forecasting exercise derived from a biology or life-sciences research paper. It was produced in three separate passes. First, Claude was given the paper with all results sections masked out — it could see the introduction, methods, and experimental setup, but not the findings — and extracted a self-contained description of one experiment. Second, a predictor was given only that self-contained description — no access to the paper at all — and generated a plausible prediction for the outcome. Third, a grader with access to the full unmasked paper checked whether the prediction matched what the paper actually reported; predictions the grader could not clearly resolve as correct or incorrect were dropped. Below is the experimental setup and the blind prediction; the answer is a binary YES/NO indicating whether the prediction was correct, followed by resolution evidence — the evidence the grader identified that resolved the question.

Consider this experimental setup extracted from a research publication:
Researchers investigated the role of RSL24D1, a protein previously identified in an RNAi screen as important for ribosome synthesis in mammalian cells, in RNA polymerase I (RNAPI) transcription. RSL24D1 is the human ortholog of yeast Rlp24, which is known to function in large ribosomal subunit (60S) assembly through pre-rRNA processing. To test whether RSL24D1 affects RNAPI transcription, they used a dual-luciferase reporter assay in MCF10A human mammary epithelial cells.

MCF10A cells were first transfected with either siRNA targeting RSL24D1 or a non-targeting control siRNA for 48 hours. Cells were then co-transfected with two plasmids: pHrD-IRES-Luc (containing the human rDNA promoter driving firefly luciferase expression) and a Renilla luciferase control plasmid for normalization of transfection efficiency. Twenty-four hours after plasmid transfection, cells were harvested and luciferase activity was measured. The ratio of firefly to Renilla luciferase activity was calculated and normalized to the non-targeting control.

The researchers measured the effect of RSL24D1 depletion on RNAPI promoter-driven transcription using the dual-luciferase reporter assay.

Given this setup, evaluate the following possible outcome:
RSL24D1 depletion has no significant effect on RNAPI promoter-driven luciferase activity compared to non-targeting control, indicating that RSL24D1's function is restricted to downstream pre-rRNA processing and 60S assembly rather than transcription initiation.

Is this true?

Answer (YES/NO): NO